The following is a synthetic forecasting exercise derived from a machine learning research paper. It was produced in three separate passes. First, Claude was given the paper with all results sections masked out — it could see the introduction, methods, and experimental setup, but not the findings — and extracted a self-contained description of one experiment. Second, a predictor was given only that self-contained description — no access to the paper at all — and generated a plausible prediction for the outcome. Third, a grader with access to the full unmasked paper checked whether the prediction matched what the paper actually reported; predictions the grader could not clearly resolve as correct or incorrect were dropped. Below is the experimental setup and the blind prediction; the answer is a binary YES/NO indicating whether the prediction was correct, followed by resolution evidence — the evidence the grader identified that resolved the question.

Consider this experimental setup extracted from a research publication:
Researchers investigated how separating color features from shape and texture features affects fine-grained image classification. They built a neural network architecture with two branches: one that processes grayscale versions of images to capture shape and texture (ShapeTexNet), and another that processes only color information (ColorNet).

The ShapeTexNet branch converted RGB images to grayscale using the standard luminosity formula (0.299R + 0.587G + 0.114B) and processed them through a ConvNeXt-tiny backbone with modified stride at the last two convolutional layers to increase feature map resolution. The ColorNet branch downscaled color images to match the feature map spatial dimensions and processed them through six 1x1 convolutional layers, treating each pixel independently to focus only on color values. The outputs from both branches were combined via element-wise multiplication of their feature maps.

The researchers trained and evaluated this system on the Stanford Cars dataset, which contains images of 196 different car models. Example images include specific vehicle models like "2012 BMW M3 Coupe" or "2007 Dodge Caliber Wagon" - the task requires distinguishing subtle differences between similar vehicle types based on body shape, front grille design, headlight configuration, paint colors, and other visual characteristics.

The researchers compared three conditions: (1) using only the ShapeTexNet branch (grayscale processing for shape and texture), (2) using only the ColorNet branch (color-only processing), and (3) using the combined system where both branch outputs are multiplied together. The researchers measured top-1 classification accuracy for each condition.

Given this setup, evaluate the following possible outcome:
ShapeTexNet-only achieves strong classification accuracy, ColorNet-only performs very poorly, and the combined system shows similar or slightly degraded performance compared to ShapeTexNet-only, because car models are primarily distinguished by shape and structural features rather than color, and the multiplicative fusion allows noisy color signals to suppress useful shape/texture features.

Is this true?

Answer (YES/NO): YES